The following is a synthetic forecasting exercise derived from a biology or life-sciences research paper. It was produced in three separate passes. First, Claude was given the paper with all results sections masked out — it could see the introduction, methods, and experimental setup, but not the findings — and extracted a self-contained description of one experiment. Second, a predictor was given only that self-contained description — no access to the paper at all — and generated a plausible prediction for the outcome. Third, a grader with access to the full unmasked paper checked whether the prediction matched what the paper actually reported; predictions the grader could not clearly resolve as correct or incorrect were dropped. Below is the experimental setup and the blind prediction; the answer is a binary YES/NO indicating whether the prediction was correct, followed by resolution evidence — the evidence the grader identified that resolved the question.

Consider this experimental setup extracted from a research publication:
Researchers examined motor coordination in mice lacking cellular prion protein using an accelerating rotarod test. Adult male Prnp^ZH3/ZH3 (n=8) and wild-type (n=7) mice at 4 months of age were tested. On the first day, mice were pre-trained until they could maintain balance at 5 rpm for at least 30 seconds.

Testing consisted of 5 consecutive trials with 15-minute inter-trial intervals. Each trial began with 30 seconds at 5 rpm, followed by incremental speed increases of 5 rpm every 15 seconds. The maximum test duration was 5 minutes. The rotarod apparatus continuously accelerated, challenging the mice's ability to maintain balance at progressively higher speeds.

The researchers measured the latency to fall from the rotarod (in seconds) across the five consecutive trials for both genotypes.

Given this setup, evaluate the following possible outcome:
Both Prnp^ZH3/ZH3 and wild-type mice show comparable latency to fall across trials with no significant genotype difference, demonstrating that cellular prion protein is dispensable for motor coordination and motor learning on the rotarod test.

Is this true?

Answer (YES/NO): NO